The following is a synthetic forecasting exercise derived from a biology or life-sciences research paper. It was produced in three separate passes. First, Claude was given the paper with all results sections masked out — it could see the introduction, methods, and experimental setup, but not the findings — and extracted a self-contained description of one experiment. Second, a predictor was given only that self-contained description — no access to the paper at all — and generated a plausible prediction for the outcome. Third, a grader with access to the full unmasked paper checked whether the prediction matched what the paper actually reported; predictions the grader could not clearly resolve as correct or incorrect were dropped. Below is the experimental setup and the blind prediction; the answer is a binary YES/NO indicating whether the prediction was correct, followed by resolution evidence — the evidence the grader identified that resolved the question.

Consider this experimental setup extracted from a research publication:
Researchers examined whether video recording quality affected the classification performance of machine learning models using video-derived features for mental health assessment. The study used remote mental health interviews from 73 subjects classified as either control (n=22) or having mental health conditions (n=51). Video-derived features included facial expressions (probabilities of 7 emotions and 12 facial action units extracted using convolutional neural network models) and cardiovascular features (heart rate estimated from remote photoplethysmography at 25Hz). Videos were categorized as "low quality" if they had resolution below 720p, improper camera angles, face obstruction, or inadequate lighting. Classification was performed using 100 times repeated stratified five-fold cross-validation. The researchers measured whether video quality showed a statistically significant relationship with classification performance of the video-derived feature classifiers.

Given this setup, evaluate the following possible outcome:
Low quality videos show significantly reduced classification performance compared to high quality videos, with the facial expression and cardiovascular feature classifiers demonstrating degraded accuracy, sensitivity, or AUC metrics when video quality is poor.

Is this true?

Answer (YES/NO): NO